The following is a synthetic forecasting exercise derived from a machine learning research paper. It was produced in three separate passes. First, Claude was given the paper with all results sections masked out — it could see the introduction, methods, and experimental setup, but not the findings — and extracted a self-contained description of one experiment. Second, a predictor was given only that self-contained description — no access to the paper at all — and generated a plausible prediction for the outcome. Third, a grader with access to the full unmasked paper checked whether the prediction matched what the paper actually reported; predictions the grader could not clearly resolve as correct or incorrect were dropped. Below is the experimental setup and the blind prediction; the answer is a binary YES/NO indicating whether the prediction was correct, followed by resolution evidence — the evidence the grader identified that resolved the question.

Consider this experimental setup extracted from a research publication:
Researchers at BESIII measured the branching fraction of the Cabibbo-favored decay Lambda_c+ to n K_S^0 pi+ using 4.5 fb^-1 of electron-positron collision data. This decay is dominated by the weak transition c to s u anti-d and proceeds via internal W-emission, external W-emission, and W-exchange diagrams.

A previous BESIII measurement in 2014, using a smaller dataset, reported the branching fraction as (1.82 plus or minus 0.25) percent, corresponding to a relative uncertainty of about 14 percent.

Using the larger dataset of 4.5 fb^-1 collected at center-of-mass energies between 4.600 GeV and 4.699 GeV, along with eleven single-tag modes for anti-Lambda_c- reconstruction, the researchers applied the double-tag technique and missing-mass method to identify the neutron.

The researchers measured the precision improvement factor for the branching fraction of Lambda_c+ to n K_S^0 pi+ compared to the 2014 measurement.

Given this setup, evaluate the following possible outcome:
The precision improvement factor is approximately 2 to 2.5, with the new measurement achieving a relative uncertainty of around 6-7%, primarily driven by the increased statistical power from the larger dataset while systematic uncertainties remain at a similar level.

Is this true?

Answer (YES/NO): NO